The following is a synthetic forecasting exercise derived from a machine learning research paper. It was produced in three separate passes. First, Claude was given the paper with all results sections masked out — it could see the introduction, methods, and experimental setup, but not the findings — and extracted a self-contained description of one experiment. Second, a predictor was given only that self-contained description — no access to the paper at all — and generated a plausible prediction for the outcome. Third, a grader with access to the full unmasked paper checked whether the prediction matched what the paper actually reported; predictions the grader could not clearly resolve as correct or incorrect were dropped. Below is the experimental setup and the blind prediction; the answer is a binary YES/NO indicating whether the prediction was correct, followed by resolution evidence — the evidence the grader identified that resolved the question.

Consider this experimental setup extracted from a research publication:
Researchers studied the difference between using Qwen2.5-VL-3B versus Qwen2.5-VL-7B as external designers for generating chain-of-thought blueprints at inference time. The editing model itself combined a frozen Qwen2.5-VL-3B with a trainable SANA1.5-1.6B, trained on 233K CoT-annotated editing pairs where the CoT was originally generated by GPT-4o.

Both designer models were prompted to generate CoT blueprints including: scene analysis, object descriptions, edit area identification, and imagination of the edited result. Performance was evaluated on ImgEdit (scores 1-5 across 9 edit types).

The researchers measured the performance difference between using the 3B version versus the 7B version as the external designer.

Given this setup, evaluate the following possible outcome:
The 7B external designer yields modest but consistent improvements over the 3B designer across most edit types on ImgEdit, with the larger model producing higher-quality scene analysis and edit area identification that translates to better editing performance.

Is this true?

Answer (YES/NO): NO